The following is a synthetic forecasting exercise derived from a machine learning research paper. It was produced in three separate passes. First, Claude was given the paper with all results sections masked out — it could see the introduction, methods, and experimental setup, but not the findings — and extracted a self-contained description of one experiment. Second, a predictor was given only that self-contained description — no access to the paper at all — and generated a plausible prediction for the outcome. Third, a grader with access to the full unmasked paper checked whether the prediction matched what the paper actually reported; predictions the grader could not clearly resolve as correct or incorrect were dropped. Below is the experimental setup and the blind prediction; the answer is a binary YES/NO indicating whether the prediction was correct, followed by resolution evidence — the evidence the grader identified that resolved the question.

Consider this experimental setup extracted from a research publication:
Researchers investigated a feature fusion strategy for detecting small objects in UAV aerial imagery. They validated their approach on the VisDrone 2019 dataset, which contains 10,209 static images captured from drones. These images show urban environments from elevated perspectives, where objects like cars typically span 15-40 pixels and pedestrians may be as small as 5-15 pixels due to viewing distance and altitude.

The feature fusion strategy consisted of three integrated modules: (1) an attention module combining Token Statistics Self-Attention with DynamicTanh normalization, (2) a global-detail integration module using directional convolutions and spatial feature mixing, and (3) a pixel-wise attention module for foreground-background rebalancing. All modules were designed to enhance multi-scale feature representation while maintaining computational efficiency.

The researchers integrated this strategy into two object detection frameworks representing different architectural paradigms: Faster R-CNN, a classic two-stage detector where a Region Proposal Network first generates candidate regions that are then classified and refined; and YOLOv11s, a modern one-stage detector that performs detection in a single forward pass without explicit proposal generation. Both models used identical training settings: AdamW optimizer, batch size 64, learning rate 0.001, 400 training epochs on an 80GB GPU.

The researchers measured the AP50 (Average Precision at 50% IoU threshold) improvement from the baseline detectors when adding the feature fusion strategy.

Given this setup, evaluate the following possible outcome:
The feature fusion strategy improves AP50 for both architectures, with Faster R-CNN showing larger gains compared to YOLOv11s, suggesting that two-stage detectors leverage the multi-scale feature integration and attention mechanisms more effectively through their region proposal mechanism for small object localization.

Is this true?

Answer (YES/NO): YES